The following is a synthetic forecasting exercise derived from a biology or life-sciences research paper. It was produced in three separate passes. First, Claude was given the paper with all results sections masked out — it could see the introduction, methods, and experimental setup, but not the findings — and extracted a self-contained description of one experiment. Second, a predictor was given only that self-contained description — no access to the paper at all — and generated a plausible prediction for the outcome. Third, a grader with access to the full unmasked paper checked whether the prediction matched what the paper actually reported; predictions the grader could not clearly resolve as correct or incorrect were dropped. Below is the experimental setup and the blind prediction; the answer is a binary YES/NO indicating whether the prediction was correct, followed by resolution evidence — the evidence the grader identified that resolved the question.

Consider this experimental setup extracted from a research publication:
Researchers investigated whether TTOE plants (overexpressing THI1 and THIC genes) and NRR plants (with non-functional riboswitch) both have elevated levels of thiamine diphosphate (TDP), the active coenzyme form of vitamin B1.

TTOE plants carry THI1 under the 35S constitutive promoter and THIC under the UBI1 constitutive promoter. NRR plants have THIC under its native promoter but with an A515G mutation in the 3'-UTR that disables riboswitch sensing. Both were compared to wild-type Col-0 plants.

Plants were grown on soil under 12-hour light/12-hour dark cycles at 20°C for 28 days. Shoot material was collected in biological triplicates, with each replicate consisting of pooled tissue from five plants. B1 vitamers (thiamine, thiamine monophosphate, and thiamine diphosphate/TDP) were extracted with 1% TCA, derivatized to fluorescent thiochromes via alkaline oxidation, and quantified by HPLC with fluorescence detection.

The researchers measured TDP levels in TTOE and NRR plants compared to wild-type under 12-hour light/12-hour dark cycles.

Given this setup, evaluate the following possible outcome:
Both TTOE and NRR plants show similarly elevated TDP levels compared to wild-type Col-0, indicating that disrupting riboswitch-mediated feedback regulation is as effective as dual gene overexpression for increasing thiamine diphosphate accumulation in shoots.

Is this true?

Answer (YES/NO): NO